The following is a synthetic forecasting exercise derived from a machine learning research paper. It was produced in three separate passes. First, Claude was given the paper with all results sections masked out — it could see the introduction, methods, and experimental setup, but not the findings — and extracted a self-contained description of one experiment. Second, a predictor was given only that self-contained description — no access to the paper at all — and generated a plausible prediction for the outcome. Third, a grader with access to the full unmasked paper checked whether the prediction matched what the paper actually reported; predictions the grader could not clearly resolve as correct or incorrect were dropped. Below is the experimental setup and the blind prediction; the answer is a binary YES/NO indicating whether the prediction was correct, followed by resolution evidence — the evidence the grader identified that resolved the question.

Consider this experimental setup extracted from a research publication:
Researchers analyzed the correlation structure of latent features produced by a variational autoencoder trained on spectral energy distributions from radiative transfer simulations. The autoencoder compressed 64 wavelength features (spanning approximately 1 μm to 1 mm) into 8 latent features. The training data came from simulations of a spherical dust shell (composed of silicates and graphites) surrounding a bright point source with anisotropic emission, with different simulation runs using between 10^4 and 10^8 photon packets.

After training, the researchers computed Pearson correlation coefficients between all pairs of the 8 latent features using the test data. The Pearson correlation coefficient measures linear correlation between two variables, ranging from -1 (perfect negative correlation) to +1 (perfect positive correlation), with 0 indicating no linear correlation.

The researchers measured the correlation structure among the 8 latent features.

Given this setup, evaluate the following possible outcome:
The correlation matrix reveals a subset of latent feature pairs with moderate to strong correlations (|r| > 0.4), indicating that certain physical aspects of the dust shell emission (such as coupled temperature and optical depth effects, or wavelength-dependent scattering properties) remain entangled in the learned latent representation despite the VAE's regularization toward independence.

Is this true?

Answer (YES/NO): NO